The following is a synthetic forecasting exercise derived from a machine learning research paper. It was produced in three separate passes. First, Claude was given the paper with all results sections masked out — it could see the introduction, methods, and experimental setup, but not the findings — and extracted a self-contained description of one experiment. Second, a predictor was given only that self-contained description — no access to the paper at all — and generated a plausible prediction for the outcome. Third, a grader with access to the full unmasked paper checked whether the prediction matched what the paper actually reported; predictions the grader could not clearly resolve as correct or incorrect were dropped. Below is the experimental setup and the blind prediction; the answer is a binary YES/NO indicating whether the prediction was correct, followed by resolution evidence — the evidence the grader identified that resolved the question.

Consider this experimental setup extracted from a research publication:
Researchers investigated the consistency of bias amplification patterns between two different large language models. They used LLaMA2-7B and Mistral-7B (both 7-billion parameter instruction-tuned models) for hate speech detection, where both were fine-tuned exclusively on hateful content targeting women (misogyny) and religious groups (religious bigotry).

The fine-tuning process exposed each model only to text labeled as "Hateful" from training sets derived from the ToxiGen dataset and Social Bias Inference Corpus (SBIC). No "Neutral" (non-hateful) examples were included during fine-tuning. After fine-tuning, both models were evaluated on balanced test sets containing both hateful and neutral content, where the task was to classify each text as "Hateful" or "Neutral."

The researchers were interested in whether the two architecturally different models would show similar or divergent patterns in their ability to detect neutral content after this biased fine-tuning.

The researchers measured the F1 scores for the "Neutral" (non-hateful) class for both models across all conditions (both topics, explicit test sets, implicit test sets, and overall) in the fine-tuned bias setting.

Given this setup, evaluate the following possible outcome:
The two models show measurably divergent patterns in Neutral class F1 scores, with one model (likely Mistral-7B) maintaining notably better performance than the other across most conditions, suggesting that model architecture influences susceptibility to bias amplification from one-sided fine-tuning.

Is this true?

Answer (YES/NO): NO